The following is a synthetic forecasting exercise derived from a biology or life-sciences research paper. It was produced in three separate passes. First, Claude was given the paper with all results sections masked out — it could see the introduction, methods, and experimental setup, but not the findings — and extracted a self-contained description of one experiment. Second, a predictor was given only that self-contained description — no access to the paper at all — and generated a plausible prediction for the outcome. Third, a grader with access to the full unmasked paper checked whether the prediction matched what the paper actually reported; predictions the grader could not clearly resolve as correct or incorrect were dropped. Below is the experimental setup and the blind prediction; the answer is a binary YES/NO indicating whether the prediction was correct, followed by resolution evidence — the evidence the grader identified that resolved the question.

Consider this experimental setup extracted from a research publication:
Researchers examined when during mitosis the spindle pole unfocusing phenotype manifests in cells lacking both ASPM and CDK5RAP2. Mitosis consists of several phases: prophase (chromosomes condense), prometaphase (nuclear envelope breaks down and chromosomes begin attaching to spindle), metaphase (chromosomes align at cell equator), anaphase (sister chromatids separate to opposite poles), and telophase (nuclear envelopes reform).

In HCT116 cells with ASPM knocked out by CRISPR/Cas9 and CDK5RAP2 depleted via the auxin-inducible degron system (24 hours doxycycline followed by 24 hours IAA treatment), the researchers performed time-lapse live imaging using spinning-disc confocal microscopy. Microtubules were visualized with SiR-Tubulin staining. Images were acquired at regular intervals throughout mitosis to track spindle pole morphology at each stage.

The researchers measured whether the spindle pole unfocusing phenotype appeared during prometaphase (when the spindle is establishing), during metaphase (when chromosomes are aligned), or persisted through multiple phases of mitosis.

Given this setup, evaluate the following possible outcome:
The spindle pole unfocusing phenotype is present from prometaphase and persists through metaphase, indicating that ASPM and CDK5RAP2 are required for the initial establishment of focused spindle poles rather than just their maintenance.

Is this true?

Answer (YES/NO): YES